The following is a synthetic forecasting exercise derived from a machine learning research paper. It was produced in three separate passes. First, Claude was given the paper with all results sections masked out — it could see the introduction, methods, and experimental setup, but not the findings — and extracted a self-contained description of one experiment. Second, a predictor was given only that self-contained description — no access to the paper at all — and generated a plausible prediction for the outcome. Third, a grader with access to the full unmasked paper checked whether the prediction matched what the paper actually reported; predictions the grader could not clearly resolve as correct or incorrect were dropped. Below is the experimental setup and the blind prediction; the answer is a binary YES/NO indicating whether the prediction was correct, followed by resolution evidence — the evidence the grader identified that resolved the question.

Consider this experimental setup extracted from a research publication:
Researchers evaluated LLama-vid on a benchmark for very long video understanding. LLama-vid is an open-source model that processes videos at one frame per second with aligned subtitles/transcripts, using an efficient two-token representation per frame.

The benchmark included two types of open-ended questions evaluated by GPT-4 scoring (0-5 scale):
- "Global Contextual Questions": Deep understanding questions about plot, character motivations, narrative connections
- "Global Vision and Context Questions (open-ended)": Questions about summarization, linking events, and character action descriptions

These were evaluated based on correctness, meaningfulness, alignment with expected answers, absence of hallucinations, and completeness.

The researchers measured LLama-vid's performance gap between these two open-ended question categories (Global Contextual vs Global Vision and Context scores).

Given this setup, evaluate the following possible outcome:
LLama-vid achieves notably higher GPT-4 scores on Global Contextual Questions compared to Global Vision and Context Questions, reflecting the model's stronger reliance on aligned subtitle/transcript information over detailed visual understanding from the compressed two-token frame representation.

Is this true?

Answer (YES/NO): NO